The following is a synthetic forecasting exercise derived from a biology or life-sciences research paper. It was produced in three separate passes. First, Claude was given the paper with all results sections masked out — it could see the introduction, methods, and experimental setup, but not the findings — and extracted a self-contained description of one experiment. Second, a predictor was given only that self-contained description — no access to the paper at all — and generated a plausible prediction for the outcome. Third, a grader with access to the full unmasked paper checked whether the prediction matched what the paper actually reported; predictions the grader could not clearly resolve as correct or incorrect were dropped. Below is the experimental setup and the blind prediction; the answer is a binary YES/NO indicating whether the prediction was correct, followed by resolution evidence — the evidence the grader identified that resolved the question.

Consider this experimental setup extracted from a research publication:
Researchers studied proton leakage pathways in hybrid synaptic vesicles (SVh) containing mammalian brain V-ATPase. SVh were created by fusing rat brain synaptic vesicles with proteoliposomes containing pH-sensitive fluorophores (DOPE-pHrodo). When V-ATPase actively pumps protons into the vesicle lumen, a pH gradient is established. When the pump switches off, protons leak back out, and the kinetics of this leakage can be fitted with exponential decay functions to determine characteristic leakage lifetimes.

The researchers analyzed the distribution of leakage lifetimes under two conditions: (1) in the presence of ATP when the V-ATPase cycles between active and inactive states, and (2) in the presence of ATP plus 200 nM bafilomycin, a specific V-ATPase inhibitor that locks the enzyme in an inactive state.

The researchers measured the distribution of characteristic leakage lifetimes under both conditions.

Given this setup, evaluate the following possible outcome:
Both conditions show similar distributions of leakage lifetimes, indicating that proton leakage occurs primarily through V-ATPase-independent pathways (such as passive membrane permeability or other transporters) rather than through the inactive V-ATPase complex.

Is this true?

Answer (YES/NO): NO